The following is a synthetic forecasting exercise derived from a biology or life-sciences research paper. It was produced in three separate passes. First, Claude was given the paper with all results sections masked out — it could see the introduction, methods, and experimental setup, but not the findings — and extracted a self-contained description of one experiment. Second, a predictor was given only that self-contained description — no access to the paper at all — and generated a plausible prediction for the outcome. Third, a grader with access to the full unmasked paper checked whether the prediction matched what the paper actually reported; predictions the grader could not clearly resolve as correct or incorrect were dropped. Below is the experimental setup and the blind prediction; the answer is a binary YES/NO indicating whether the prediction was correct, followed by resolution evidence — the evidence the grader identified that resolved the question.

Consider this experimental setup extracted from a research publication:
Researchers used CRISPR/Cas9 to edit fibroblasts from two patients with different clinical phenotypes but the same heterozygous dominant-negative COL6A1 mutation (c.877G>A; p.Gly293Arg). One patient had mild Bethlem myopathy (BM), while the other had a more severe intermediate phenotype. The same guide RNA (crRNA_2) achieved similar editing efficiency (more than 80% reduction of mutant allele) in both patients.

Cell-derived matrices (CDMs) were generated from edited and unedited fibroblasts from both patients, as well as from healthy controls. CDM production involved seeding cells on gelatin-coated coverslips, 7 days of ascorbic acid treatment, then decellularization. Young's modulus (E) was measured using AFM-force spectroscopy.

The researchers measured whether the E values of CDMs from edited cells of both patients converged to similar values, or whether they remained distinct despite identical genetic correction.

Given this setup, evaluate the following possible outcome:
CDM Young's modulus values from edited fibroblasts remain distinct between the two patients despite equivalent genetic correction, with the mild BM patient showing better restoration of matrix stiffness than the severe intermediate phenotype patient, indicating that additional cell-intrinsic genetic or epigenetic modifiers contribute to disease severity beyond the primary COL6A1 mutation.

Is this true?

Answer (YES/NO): NO